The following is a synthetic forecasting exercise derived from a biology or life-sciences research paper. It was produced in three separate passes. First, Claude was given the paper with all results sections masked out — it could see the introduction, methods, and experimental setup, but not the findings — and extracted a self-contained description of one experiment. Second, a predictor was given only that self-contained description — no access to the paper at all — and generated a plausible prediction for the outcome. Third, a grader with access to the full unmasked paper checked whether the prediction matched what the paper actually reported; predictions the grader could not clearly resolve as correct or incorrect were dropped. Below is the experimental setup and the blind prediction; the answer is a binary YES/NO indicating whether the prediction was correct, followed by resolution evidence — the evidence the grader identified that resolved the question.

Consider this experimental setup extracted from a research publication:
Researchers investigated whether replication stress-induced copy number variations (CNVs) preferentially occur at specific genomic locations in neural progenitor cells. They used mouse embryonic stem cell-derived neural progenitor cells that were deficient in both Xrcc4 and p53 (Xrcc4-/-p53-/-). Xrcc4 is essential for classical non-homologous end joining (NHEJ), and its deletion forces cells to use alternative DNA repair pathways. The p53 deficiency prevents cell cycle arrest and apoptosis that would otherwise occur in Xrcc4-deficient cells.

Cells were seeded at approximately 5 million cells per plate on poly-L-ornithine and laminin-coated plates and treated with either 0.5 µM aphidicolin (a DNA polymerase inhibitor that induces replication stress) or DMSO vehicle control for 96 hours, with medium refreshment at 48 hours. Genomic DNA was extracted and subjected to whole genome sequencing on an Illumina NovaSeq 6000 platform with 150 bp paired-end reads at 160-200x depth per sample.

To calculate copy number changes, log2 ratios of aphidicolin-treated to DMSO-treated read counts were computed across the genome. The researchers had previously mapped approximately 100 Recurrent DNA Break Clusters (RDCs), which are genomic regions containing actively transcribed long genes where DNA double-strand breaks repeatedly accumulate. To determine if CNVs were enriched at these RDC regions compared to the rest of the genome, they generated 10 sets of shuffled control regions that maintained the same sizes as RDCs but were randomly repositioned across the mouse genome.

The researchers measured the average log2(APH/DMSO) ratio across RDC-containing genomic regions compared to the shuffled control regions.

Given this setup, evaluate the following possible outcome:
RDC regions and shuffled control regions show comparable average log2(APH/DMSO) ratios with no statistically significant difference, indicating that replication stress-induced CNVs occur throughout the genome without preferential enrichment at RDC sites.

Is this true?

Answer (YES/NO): NO